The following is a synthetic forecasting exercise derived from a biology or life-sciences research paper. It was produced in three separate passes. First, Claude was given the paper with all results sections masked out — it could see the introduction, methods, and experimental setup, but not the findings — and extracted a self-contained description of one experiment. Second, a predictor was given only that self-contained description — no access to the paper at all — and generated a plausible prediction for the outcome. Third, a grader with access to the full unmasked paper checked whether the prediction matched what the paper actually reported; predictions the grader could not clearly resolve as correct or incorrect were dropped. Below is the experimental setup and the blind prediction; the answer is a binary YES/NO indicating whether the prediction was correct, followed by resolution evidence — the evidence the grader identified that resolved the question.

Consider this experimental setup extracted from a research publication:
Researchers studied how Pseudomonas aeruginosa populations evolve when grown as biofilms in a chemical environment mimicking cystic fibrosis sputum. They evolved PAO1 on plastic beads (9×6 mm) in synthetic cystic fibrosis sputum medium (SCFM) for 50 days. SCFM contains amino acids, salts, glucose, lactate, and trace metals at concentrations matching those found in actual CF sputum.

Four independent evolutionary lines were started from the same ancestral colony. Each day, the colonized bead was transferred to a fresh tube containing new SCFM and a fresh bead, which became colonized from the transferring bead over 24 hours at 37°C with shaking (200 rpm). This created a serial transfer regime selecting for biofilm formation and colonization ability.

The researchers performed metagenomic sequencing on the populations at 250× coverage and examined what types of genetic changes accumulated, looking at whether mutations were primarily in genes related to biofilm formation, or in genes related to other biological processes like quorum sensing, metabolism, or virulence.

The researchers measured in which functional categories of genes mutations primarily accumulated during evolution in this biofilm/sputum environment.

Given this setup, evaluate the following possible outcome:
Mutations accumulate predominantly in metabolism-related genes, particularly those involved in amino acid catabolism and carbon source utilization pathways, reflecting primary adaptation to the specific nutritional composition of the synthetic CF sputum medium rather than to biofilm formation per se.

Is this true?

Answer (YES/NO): NO